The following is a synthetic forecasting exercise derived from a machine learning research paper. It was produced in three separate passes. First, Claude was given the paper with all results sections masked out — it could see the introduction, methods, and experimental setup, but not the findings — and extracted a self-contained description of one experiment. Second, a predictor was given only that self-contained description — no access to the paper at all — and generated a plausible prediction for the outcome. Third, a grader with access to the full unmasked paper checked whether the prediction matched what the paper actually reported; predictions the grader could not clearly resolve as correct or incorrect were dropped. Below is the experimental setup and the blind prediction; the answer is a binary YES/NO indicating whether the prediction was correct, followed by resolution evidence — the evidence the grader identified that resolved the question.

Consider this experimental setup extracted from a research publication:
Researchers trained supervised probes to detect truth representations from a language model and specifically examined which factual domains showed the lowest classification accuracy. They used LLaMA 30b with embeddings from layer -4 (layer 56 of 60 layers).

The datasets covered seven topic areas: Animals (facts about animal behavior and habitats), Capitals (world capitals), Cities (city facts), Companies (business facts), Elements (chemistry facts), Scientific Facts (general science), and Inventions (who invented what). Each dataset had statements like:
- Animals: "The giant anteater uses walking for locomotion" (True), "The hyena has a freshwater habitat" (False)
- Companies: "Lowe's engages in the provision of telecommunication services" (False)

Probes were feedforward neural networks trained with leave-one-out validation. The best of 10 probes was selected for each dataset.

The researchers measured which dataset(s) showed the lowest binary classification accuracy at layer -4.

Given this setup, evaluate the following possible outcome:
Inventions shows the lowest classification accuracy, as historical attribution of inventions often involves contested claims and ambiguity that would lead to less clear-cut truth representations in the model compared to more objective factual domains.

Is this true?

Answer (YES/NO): NO